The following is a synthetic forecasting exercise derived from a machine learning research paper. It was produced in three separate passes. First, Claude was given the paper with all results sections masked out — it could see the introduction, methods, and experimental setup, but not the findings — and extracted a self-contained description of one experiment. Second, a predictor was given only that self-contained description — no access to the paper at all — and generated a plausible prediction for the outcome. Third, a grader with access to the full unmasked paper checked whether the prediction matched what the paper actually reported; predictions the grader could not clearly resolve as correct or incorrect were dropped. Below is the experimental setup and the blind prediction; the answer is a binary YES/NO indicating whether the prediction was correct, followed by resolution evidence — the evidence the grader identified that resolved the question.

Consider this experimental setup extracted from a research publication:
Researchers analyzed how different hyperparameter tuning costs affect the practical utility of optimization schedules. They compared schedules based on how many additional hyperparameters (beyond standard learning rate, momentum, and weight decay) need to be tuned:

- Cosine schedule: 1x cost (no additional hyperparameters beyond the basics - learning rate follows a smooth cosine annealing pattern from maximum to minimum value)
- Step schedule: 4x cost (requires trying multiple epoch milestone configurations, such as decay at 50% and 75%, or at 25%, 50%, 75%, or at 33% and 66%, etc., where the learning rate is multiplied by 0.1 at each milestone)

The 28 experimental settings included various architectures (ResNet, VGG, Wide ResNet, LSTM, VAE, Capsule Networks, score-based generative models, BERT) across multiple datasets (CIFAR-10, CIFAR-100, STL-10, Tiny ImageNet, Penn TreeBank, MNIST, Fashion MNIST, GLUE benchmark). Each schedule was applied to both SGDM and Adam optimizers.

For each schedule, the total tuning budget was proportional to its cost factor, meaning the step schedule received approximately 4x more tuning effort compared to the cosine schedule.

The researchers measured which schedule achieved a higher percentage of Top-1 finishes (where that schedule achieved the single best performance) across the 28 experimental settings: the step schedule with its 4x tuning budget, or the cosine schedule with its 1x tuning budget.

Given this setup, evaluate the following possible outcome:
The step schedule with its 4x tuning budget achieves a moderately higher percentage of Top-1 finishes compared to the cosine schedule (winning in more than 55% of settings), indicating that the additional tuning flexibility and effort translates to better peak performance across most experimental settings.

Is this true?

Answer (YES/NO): NO